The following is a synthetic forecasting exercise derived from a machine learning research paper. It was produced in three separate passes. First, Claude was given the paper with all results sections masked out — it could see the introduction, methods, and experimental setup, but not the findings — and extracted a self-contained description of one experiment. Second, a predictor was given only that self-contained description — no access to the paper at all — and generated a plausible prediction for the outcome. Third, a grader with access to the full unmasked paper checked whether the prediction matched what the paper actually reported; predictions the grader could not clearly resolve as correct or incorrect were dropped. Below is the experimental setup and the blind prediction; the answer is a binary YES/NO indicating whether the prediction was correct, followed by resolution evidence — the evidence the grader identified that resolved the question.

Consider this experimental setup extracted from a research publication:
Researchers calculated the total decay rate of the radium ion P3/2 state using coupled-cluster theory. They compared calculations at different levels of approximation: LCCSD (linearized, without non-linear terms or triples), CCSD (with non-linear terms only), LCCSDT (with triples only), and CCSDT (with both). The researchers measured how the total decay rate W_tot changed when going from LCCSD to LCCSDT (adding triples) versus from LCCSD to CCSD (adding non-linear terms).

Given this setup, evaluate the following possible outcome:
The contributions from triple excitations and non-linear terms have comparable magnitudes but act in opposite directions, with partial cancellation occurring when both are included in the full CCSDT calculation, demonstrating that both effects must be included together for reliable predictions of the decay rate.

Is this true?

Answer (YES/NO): YES